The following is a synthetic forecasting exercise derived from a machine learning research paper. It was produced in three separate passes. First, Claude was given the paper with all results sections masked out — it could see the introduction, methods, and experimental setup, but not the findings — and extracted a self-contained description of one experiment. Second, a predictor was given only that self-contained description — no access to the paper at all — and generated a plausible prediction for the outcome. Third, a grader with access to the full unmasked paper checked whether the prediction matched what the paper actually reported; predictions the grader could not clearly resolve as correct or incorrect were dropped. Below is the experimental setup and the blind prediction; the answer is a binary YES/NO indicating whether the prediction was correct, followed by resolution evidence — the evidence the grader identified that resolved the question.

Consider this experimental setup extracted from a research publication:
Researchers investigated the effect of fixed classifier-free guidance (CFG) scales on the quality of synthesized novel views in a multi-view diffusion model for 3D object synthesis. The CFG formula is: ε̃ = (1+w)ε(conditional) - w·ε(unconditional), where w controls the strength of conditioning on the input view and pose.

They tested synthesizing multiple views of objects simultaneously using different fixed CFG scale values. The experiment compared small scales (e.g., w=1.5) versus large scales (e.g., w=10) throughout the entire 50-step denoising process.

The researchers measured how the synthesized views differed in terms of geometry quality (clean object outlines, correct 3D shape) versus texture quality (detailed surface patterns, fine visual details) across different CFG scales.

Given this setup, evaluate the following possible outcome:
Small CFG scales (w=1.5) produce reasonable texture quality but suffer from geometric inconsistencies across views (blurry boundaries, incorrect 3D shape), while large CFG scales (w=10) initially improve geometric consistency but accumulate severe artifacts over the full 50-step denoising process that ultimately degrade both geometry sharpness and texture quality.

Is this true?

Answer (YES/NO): NO